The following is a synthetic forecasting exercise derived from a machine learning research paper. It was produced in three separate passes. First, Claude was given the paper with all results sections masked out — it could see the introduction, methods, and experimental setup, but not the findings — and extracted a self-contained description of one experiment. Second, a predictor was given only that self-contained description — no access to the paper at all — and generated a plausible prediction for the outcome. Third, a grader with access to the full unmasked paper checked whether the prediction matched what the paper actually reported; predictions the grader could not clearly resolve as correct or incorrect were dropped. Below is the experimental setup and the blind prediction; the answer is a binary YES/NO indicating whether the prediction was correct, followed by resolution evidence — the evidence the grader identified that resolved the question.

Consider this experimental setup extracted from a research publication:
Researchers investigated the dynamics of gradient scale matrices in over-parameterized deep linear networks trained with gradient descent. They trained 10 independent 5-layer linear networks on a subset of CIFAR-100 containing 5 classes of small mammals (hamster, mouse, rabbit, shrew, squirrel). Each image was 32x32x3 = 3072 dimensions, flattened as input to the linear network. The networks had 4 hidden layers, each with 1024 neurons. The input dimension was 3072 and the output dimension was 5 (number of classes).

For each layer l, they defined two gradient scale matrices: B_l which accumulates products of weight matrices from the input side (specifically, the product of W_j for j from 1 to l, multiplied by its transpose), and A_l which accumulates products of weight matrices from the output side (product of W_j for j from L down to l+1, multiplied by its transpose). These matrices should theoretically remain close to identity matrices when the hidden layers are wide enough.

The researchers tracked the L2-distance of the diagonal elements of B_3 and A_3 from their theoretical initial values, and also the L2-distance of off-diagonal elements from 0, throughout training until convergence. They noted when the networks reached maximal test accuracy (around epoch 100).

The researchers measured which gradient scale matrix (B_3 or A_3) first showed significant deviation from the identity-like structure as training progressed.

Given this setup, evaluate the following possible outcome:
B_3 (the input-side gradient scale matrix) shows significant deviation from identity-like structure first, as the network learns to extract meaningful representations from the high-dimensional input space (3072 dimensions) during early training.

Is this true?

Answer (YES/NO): NO